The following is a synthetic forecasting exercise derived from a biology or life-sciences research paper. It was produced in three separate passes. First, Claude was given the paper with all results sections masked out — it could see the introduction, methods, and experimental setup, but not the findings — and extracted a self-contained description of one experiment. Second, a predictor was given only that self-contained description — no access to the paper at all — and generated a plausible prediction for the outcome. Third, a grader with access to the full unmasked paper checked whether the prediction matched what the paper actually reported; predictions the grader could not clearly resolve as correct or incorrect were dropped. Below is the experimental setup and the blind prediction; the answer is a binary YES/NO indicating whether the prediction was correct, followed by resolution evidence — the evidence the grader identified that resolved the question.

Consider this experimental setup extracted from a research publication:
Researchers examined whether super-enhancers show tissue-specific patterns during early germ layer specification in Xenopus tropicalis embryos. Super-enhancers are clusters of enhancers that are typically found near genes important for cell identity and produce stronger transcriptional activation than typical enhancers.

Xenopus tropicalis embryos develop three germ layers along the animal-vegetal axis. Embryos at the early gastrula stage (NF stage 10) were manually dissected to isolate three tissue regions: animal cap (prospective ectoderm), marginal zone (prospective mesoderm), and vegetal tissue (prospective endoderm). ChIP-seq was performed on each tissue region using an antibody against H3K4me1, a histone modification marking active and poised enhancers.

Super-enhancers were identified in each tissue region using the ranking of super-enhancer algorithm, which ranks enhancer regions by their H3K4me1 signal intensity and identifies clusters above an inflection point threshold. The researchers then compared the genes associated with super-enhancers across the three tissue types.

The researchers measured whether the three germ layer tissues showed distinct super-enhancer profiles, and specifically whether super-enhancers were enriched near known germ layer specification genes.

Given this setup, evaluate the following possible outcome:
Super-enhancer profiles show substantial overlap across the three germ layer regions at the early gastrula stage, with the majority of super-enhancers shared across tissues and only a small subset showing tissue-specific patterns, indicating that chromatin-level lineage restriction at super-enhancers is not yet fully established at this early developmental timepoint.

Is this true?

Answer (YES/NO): NO